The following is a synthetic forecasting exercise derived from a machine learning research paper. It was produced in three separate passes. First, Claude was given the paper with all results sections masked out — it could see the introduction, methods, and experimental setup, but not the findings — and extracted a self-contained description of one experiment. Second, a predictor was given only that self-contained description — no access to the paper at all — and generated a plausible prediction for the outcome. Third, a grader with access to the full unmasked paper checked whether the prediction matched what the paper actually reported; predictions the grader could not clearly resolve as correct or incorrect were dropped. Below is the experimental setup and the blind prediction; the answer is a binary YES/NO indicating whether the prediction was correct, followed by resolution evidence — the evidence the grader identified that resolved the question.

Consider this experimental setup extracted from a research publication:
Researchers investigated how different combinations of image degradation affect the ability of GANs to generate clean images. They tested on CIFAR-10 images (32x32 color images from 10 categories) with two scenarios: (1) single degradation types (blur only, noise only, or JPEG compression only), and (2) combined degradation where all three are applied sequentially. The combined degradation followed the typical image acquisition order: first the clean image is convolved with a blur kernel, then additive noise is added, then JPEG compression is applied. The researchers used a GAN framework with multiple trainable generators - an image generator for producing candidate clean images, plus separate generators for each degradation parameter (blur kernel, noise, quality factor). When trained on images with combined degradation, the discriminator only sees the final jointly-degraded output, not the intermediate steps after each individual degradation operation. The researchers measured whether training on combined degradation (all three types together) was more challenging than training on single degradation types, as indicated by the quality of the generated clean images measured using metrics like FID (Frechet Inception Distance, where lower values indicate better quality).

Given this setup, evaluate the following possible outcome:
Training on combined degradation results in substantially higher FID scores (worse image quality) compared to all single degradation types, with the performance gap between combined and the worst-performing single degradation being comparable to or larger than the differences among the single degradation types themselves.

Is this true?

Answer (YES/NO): YES